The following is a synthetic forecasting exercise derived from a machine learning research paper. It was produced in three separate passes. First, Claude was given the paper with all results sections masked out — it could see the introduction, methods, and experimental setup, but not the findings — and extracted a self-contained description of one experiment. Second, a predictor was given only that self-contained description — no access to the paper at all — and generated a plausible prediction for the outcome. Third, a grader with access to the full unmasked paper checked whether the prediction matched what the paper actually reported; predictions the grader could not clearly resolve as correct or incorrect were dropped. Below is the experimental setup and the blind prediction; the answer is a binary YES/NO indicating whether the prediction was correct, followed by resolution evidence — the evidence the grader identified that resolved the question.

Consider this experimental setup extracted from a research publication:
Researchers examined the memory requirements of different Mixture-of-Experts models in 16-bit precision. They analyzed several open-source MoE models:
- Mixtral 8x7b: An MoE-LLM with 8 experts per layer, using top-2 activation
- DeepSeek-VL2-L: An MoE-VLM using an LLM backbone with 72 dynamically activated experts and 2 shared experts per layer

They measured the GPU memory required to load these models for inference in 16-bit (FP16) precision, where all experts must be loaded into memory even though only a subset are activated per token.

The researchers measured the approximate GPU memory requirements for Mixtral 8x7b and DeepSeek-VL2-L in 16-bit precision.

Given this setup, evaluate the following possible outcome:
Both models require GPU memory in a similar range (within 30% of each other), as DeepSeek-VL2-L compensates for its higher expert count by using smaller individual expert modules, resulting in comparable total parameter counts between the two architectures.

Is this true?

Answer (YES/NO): NO